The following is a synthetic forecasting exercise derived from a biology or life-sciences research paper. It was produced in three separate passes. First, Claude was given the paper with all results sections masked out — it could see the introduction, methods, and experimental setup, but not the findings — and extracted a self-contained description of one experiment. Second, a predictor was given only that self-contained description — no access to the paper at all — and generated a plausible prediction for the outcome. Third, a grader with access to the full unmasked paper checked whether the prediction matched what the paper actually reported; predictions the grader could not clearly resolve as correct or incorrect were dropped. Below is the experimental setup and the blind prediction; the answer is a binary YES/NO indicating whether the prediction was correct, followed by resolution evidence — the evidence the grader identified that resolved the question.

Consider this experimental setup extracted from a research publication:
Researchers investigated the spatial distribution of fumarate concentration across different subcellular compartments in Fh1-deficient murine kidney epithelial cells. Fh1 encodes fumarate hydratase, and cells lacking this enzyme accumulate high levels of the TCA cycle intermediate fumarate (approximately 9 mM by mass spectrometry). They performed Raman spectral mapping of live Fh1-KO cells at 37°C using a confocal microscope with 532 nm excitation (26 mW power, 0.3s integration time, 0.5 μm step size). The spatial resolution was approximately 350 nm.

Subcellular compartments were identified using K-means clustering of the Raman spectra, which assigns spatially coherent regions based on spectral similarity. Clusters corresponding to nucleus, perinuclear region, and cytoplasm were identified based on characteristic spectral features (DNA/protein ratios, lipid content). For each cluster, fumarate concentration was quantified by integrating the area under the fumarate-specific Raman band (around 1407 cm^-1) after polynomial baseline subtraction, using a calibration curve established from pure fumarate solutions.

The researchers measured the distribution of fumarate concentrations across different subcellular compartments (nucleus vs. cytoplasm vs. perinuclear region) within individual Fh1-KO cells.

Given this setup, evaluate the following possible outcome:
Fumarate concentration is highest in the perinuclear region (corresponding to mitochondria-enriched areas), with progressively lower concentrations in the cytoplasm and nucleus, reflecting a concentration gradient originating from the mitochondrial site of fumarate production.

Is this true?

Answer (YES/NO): YES